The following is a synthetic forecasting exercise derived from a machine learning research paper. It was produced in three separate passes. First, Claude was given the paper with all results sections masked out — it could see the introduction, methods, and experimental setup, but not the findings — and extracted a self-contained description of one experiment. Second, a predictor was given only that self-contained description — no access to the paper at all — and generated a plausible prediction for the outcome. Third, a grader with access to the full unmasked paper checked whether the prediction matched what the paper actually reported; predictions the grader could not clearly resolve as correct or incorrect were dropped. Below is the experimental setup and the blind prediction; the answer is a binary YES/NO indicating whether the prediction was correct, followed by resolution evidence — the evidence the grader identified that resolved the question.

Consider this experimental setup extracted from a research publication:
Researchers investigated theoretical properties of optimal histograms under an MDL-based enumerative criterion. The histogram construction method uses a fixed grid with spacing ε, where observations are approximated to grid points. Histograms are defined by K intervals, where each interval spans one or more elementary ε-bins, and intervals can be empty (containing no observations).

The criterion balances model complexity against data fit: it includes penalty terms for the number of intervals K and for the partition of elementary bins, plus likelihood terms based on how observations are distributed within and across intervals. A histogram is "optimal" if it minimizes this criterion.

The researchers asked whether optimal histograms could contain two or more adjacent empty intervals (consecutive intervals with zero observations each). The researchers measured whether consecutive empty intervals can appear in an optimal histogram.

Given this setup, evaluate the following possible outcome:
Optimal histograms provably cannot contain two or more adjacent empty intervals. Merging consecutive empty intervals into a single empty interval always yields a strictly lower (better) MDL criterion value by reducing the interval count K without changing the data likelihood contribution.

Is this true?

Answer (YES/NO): YES